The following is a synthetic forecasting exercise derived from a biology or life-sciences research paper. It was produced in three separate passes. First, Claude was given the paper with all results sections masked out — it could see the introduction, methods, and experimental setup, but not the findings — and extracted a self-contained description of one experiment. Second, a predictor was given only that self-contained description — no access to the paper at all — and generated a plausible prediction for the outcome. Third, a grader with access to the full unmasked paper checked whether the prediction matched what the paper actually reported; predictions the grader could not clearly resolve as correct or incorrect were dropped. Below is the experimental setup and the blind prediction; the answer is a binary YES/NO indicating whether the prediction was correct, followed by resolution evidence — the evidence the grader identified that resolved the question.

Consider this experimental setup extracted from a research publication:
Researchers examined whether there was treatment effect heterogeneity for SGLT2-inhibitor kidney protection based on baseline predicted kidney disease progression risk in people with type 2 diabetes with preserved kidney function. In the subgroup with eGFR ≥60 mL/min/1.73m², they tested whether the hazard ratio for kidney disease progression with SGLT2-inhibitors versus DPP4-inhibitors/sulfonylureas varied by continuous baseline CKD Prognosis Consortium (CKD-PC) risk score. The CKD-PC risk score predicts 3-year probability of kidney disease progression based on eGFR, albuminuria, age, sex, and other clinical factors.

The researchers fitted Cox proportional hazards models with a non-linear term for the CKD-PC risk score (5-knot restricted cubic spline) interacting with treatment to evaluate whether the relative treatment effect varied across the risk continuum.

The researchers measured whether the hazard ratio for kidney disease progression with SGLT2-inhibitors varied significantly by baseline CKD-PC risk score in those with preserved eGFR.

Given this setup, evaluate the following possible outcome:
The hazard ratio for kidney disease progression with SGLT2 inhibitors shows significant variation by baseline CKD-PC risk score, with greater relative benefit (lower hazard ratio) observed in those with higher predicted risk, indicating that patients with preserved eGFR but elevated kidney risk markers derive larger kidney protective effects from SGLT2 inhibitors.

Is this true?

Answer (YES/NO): NO